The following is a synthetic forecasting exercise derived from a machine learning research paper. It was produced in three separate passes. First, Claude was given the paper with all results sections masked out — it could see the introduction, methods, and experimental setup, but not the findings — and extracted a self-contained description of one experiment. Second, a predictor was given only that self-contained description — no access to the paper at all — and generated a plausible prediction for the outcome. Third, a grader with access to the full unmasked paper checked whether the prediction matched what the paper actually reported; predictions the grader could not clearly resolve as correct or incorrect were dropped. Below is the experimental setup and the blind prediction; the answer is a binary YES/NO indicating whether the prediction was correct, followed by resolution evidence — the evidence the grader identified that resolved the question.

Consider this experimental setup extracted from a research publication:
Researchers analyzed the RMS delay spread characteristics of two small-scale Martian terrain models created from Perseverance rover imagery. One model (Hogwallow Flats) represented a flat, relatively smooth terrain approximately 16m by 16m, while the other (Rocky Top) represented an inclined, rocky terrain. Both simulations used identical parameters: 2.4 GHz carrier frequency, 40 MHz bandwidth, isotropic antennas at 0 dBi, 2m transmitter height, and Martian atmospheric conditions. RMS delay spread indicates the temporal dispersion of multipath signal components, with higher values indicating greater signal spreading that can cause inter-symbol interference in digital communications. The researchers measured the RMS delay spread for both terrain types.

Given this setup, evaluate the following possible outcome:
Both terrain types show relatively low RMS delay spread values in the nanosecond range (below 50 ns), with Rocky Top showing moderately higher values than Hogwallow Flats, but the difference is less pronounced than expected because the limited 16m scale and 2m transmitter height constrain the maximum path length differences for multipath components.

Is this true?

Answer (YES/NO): YES